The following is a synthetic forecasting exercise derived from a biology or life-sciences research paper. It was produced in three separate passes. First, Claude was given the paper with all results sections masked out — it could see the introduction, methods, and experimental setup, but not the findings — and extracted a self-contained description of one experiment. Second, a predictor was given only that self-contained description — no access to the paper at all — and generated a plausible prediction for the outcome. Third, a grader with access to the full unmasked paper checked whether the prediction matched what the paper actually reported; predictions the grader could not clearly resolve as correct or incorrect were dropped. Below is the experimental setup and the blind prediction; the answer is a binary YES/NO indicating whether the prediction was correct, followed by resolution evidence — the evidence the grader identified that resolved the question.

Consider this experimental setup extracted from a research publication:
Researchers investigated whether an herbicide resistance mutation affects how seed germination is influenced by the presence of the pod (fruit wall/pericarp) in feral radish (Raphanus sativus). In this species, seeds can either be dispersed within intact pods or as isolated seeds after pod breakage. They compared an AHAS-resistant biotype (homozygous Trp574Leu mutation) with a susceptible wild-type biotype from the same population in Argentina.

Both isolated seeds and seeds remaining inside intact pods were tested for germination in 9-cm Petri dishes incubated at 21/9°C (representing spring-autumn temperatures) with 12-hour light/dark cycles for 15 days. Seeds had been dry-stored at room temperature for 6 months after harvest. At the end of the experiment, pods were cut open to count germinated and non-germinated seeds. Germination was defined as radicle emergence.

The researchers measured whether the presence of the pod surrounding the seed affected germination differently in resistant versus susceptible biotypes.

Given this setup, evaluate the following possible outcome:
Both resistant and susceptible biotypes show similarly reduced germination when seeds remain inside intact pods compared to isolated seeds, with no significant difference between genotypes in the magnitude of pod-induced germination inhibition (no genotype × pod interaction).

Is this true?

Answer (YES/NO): YES